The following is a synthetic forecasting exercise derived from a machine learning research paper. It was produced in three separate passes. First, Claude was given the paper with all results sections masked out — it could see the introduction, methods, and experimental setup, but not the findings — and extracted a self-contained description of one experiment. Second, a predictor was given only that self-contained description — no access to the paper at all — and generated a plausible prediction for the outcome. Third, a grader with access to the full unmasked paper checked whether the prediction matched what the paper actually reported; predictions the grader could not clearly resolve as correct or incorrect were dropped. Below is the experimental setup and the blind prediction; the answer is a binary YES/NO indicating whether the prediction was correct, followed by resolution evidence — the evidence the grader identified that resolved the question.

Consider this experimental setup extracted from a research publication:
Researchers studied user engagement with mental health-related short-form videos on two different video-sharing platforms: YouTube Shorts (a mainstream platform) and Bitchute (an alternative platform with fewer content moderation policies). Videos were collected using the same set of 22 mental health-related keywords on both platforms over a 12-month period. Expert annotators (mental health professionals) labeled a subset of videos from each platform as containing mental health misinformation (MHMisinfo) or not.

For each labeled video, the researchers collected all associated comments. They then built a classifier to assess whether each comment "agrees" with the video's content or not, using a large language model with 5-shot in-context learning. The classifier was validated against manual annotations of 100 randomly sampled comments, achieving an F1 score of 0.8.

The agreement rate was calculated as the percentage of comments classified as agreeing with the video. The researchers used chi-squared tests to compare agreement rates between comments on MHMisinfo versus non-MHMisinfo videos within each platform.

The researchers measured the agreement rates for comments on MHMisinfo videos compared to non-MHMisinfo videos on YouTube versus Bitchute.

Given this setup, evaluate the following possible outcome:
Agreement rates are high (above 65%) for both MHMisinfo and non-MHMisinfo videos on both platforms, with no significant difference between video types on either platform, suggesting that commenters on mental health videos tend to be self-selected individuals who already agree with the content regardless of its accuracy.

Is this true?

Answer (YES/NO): NO